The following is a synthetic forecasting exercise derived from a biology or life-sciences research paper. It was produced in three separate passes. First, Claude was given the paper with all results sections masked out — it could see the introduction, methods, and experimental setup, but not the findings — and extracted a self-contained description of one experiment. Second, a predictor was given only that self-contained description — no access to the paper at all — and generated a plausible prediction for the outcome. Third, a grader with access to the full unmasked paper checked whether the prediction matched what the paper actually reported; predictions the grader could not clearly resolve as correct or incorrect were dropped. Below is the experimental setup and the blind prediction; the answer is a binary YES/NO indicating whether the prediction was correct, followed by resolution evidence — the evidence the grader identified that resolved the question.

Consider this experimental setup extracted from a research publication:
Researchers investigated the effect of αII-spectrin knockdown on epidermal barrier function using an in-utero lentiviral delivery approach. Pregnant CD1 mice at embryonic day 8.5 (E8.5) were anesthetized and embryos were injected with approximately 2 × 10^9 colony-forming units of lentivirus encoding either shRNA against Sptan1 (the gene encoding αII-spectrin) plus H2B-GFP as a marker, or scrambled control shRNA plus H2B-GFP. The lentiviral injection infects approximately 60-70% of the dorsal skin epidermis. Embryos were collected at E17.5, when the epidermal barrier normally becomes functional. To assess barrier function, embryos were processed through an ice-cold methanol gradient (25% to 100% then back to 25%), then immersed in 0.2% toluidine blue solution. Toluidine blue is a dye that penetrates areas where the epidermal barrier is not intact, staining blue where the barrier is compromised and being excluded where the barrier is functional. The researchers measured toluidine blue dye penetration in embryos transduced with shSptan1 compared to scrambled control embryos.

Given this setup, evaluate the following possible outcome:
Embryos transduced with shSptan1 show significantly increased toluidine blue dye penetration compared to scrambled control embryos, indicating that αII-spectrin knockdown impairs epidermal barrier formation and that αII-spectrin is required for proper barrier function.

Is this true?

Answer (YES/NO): YES